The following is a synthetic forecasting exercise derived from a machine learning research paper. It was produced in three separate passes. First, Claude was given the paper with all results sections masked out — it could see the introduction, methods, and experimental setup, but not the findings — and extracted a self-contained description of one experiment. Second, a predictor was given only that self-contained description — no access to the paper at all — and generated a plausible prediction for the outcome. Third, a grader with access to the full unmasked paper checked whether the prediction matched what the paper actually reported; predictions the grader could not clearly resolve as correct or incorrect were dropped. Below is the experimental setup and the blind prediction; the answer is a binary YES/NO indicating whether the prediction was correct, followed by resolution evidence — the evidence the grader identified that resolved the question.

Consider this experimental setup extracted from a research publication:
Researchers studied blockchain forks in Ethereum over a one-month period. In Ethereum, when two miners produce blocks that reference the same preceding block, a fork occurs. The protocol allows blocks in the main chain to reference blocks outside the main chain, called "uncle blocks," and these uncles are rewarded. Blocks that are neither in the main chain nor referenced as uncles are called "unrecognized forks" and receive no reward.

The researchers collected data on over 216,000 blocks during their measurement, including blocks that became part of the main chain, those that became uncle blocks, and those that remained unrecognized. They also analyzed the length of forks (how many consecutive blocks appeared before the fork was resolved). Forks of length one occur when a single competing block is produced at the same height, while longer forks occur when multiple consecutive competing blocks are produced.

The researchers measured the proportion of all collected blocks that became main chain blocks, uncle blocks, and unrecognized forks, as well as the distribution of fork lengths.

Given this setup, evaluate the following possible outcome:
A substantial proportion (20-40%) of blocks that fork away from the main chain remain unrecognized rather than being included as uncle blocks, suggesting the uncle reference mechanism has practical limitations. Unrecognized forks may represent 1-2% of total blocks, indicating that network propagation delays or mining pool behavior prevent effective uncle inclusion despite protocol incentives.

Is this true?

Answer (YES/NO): NO